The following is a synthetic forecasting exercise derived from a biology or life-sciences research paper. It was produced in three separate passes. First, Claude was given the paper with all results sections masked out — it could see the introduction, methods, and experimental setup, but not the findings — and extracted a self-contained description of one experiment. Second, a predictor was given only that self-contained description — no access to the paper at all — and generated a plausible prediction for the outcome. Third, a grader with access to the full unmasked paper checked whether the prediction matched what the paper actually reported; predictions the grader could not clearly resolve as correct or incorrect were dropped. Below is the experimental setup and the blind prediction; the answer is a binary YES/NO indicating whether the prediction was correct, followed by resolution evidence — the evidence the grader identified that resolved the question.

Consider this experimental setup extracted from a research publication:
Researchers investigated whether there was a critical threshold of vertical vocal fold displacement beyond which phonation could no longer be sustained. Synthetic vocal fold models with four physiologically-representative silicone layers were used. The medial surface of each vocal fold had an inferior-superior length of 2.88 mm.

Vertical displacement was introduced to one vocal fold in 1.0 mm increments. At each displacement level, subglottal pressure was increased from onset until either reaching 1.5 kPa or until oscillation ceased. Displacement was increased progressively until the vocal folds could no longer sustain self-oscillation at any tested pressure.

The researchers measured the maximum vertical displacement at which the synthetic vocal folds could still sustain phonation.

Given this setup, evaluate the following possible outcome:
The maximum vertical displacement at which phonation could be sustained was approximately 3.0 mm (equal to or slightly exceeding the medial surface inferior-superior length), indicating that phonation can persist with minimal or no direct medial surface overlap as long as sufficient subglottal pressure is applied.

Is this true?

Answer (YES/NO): NO